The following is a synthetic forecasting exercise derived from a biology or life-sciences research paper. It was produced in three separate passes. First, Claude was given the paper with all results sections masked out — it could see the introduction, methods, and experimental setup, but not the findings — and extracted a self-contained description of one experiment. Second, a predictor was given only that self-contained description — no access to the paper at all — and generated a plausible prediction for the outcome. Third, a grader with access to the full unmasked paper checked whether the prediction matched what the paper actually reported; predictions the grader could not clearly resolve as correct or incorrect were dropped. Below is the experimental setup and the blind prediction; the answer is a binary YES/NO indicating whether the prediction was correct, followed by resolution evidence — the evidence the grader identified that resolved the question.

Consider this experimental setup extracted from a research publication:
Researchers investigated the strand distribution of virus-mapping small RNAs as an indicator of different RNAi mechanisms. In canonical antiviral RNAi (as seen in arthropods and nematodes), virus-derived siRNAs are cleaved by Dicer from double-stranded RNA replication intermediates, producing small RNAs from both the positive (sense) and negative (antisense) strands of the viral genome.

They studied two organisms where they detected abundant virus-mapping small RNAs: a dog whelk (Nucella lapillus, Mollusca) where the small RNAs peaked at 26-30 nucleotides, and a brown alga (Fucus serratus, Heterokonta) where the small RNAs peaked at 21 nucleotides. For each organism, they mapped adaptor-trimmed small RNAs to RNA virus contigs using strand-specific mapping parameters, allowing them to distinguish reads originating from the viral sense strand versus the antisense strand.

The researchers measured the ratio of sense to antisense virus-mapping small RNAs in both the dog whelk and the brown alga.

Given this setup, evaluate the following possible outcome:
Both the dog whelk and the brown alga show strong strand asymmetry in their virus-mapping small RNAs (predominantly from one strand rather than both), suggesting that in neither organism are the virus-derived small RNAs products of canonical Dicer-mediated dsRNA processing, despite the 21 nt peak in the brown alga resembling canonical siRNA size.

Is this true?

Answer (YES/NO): NO